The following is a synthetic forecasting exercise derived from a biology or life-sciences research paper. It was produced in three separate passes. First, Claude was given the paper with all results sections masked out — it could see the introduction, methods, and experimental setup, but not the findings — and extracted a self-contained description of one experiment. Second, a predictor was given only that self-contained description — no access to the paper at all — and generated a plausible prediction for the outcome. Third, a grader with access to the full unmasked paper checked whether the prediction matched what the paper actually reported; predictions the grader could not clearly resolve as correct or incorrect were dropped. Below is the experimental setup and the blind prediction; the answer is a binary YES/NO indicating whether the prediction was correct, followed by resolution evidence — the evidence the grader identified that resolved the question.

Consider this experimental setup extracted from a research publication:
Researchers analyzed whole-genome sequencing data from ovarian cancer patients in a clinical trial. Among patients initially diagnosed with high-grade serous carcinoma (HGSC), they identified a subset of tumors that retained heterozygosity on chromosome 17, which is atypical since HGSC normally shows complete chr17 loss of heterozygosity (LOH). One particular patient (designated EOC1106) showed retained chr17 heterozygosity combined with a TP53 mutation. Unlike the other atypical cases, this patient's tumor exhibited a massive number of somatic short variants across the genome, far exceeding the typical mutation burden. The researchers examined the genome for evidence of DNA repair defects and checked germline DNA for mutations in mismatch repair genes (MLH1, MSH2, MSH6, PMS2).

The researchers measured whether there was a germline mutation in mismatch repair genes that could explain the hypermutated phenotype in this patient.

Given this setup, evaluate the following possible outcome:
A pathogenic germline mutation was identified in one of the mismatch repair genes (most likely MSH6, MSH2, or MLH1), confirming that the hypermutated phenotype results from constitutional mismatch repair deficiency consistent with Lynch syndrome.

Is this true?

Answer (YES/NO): YES